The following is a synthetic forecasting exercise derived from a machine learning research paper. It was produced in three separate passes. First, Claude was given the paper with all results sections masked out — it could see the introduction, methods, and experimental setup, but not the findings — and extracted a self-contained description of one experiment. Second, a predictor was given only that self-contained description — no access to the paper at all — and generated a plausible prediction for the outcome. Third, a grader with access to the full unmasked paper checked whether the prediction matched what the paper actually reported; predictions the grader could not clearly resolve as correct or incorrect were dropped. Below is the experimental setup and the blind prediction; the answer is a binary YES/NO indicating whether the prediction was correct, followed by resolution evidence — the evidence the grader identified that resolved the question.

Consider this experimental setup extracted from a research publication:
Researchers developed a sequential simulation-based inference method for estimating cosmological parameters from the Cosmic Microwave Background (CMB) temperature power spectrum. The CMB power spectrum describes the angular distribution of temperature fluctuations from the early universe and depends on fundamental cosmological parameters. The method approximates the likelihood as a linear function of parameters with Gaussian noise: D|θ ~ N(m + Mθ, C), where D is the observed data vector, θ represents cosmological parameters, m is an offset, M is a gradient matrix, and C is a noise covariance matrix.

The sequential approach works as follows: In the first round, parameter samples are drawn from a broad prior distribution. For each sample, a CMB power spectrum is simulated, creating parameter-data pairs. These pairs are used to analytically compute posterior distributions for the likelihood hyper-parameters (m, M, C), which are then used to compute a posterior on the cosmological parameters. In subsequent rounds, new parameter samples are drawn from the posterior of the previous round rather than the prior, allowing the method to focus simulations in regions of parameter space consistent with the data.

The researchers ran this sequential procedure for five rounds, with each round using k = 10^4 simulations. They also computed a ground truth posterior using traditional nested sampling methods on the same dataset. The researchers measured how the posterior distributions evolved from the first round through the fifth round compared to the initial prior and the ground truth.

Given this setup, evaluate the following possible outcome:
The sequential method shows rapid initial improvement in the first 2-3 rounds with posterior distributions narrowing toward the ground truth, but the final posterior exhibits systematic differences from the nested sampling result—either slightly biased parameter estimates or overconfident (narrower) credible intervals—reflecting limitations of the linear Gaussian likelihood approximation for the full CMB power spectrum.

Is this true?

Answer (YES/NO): NO